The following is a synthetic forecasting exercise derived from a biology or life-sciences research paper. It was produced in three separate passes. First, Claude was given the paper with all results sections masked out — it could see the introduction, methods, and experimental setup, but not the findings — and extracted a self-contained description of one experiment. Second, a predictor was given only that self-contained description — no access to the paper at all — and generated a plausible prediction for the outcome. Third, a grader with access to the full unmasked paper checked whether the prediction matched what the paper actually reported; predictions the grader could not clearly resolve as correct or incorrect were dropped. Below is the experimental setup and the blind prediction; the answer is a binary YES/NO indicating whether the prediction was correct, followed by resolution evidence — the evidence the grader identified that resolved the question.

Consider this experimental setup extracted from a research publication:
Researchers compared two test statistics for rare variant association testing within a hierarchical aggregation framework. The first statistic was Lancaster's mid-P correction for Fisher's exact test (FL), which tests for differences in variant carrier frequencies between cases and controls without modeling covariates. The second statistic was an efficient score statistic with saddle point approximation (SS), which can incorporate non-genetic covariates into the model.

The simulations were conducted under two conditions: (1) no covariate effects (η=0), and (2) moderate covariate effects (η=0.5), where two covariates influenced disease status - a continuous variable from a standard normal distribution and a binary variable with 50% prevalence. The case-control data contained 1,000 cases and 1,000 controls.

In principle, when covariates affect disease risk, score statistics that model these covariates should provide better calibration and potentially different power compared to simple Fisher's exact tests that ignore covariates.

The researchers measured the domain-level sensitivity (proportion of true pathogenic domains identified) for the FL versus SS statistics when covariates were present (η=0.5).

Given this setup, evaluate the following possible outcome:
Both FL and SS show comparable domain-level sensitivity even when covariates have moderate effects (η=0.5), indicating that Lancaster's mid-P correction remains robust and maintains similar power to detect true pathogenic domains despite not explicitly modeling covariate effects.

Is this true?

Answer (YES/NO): YES